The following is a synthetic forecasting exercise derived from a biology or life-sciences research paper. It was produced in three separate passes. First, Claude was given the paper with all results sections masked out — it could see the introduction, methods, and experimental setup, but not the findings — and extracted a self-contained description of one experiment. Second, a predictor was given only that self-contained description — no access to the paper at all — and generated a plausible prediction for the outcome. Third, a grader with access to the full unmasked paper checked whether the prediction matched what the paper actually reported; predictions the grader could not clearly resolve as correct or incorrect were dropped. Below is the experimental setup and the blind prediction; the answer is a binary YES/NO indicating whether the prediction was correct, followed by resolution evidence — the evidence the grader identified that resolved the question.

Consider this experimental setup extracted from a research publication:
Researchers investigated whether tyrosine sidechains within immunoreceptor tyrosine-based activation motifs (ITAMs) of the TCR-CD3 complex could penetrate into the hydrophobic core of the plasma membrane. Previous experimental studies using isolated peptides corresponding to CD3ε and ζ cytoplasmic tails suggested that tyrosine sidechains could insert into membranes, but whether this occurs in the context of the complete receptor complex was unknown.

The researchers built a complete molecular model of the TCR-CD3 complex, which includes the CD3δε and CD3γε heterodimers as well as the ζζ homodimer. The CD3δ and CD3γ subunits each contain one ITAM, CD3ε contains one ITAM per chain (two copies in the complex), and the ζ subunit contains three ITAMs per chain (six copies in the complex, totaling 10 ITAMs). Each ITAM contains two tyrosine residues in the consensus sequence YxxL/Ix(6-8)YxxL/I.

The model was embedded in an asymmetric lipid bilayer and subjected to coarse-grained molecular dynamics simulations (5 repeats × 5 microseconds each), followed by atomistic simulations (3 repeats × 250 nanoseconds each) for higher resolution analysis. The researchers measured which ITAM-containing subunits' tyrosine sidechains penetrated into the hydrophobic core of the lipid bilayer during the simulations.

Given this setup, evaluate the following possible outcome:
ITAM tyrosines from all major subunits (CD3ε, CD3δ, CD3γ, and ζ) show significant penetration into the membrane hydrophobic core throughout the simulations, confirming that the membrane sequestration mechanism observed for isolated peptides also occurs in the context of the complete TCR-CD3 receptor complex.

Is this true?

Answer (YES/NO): NO